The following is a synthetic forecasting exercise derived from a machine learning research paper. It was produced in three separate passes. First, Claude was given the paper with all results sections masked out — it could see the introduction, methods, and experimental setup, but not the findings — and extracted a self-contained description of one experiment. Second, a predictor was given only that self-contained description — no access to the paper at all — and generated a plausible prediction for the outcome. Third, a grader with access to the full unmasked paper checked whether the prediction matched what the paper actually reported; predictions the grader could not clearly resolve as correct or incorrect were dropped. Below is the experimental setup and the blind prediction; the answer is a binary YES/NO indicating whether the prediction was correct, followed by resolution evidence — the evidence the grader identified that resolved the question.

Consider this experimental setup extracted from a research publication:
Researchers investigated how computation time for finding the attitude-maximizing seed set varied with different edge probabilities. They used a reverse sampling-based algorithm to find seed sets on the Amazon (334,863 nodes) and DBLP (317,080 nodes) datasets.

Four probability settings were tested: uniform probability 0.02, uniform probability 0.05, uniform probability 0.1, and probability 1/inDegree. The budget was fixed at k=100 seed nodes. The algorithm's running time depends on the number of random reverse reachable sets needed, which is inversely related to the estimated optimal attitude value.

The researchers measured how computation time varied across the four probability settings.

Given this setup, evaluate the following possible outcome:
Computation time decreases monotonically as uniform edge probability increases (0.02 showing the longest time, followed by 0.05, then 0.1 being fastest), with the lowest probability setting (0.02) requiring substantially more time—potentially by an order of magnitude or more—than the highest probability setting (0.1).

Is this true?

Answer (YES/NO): NO